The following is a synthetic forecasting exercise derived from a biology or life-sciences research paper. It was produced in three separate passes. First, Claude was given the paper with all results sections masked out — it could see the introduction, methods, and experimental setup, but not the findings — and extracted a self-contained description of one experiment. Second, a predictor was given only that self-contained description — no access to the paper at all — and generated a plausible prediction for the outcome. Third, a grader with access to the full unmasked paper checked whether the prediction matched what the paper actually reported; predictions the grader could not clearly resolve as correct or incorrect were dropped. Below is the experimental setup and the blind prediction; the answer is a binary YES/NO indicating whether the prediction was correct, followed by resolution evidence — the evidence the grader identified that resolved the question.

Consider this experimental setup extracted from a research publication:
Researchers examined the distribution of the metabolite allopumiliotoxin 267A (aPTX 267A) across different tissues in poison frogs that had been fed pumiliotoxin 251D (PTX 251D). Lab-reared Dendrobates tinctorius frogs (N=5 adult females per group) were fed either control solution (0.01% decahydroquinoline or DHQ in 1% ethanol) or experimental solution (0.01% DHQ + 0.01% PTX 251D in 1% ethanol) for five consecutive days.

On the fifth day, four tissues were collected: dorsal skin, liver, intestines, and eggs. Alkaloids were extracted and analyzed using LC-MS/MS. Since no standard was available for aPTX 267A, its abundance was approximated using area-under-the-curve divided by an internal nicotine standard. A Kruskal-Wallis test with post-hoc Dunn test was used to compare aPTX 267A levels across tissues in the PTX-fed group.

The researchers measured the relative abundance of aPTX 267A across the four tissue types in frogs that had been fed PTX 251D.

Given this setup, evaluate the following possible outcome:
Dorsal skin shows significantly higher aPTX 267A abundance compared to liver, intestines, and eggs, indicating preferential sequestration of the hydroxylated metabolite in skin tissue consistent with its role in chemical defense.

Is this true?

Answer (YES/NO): NO